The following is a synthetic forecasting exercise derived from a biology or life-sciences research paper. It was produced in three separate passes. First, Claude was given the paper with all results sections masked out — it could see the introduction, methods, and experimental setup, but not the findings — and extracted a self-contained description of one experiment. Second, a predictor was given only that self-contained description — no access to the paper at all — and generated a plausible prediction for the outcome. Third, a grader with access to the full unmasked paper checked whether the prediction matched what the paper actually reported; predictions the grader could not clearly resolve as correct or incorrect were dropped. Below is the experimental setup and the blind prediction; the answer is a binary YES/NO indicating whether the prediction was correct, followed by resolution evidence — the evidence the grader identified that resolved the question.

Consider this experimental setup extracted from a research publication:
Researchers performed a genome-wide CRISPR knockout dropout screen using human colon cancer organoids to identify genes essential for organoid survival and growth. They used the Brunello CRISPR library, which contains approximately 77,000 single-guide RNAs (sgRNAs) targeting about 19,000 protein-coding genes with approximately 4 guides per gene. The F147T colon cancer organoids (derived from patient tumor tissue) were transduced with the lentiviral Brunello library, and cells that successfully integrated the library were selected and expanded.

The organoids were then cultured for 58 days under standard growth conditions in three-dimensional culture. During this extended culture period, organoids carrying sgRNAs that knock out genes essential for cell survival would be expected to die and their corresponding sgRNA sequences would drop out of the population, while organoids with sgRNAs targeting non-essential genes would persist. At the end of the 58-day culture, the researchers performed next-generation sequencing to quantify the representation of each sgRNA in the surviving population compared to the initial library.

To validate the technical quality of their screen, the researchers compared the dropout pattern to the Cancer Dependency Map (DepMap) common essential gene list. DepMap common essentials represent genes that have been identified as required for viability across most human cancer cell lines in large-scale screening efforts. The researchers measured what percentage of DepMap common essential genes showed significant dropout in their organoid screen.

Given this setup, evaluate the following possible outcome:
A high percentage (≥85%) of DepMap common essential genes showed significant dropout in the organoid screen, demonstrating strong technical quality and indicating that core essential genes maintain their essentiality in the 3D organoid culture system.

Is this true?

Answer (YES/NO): NO